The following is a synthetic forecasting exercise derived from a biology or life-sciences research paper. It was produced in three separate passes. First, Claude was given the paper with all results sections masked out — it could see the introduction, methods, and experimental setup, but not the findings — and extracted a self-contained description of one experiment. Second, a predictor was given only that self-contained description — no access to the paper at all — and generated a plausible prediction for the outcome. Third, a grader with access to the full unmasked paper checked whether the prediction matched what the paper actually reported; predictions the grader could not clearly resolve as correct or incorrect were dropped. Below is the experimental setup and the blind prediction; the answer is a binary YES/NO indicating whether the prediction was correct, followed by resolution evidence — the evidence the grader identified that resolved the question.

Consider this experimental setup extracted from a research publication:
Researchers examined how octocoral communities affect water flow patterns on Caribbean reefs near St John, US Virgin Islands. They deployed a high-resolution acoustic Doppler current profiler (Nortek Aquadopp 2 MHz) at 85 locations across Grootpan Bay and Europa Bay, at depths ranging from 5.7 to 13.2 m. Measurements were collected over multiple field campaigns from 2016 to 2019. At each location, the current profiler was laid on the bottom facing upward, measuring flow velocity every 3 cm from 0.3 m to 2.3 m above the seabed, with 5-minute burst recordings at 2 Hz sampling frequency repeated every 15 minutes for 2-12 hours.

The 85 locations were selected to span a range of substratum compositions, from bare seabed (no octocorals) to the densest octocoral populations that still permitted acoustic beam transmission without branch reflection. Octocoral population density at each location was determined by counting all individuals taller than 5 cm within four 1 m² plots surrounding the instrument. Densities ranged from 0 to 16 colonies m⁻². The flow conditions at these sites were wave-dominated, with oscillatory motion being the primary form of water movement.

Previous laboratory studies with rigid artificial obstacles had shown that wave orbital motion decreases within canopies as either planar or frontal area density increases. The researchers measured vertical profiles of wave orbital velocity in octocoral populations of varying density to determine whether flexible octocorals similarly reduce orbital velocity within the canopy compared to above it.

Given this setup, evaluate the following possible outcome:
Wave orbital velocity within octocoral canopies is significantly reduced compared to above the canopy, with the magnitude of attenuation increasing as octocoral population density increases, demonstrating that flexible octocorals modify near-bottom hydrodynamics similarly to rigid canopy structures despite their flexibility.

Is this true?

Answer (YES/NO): NO